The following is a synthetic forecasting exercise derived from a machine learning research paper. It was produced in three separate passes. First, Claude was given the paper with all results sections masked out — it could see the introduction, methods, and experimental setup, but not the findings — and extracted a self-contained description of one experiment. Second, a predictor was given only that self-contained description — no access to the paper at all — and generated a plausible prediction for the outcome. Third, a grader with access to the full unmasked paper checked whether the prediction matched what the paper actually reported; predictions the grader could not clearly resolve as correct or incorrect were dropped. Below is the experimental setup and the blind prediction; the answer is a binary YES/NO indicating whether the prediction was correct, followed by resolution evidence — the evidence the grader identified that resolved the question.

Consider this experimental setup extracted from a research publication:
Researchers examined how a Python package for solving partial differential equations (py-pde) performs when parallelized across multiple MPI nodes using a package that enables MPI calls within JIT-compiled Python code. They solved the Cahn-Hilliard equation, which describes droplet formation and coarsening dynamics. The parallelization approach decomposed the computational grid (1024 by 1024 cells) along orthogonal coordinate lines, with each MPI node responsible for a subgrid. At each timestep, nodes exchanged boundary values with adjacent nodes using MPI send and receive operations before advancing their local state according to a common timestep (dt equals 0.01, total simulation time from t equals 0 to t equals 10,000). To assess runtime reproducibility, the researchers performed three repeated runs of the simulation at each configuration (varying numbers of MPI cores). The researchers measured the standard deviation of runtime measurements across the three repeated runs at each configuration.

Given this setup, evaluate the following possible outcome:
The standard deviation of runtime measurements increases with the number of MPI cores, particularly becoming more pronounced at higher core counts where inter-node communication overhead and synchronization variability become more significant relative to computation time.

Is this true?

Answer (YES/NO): NO